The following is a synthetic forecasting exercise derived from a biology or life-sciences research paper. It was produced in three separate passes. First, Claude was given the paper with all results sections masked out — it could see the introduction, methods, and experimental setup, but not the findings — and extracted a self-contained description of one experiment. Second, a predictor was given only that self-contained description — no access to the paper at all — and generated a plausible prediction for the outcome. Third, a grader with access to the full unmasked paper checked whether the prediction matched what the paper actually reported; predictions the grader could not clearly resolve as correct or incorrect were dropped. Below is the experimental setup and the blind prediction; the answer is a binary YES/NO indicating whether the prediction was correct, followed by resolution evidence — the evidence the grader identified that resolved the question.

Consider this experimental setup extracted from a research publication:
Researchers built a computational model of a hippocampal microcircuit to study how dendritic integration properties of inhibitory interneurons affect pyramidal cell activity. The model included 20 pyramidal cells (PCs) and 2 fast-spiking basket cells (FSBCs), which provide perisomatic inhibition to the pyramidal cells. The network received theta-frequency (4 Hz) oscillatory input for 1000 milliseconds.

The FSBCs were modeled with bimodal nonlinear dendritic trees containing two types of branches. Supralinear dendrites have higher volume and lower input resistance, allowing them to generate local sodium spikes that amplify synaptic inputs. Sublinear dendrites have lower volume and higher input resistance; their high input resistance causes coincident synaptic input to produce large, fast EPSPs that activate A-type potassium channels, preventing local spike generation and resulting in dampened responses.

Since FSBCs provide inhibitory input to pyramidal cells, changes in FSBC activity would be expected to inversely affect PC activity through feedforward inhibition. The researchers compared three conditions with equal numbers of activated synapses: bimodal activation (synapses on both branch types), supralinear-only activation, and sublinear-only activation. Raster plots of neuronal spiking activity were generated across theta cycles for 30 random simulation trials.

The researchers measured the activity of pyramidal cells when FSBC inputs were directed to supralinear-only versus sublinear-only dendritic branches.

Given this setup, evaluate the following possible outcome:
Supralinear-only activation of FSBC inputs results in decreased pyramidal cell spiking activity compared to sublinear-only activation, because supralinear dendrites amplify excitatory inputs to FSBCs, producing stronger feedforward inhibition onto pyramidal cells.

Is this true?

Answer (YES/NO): YES